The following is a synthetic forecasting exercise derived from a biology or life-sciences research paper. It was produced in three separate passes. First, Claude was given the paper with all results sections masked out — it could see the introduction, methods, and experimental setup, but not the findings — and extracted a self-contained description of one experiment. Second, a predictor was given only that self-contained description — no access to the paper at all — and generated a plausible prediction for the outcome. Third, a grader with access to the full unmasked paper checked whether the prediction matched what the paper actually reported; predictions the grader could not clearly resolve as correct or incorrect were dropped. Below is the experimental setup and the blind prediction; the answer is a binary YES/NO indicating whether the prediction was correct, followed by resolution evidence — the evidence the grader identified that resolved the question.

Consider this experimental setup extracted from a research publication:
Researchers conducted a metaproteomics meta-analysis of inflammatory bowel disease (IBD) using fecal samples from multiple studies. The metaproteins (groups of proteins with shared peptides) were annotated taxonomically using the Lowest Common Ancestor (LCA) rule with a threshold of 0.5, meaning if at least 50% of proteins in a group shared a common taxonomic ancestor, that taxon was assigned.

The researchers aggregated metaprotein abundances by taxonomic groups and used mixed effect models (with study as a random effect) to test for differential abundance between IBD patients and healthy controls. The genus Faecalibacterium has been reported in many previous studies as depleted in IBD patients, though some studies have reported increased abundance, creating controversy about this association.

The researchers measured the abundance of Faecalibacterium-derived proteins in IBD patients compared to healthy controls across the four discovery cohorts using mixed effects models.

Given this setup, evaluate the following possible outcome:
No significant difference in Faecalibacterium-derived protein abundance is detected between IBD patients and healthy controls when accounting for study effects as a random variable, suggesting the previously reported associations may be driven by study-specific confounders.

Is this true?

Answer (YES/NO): NO